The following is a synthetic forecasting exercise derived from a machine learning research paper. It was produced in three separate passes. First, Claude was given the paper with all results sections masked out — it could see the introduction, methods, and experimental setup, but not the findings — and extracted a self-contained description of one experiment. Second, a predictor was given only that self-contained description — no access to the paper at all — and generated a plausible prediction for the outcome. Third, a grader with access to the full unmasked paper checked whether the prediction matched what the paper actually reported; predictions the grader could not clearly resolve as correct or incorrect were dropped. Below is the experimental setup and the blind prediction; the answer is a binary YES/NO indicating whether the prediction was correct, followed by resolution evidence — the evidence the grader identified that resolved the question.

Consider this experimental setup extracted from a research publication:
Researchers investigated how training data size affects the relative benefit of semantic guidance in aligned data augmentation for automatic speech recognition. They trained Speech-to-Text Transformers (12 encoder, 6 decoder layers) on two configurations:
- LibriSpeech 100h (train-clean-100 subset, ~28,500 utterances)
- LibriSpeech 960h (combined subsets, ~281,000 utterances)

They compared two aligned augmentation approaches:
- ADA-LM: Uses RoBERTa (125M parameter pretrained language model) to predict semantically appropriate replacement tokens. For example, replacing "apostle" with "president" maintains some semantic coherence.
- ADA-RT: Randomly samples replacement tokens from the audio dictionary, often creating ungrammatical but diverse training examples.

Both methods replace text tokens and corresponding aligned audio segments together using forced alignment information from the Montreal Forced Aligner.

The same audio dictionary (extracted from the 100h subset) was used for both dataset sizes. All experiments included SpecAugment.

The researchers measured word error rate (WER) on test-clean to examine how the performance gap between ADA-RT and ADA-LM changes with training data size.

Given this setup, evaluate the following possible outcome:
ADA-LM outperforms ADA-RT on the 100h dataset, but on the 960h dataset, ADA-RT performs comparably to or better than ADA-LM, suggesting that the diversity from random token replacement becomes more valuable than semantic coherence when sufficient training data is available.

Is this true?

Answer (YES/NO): NO